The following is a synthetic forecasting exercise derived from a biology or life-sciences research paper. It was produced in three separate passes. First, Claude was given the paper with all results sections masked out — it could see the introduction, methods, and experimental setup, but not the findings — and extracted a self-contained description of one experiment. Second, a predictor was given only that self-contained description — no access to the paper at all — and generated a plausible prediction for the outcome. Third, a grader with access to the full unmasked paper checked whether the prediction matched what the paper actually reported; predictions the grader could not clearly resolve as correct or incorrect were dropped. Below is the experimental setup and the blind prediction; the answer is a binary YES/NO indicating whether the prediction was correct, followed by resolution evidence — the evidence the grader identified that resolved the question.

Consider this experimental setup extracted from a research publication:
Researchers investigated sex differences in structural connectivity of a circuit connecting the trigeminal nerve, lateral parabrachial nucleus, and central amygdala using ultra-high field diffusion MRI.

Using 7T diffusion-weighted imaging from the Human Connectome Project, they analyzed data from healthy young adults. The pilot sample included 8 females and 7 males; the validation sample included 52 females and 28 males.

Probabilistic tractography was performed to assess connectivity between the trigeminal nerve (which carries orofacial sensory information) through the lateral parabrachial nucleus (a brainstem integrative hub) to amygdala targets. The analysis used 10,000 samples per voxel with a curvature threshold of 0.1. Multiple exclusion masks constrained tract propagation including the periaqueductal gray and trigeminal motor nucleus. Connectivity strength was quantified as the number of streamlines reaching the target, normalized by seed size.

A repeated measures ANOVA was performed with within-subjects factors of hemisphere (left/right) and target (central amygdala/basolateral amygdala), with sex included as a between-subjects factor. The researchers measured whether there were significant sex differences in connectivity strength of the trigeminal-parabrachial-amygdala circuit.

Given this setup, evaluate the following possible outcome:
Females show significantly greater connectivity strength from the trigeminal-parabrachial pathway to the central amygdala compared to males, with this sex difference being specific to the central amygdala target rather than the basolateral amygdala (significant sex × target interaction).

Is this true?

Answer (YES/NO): NO